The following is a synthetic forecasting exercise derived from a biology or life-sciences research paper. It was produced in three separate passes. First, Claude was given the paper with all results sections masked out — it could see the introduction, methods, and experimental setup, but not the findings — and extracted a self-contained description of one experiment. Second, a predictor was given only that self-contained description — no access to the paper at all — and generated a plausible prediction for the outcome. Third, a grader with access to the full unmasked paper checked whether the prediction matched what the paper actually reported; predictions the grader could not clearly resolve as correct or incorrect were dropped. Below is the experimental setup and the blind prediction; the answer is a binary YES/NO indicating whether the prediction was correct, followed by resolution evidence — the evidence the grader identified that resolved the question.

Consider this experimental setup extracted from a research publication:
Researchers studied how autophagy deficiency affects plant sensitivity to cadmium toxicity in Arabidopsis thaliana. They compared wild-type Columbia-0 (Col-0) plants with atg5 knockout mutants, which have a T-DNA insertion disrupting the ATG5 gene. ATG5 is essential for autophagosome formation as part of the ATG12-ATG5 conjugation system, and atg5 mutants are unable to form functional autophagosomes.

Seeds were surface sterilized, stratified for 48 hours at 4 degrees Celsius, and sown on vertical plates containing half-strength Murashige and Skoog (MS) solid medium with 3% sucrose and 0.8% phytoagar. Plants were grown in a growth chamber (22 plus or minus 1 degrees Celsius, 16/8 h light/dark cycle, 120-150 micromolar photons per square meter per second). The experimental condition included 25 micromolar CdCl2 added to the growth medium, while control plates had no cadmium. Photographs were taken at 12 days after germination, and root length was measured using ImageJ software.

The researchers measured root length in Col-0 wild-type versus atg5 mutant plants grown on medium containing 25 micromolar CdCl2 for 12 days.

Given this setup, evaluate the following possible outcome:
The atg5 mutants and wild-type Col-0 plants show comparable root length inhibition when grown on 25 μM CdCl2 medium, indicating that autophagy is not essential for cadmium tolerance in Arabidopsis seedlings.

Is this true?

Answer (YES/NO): NO